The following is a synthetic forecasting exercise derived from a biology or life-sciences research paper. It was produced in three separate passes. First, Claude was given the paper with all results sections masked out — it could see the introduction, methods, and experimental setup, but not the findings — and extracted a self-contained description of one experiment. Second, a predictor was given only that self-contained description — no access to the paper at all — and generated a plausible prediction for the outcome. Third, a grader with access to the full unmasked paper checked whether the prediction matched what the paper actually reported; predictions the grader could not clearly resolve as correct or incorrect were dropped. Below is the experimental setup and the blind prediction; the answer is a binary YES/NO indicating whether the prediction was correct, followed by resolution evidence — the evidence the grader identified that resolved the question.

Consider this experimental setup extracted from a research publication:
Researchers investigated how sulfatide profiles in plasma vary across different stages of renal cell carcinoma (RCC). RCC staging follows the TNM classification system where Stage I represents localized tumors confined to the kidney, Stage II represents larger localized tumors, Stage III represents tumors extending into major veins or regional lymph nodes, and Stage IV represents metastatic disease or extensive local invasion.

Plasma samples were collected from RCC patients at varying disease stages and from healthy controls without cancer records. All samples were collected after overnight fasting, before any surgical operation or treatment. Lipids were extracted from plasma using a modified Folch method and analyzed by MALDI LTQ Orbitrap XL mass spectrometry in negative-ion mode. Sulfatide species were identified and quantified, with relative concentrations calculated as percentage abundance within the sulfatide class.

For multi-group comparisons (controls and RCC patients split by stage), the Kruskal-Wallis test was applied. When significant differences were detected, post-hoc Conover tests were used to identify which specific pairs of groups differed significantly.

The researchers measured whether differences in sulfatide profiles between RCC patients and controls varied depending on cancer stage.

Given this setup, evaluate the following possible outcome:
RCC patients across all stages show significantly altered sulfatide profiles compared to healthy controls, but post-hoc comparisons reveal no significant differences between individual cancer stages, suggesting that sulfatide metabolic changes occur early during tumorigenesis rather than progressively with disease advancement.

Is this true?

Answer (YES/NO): NO